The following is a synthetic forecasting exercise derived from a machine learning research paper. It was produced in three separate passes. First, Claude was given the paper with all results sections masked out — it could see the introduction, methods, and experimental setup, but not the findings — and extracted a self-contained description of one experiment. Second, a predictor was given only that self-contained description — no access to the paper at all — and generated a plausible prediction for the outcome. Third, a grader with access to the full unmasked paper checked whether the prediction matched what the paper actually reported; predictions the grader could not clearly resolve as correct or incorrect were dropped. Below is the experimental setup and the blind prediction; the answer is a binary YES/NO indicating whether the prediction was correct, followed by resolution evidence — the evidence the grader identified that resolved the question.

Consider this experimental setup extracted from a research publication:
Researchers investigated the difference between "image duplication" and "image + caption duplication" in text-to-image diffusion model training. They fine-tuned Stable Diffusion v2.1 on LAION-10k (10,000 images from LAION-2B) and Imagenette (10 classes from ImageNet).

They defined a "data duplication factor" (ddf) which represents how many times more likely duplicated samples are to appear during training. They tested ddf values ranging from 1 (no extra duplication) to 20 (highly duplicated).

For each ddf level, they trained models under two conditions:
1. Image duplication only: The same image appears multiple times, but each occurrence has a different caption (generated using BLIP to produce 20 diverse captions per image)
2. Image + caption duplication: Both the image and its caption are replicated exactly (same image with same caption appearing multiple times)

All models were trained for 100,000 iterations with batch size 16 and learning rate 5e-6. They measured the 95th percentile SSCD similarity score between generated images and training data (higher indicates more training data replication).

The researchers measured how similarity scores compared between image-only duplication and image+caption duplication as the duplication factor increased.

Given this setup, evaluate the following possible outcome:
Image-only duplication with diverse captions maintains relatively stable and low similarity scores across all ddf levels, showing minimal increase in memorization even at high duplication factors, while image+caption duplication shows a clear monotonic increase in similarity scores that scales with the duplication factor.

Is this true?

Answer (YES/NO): NO